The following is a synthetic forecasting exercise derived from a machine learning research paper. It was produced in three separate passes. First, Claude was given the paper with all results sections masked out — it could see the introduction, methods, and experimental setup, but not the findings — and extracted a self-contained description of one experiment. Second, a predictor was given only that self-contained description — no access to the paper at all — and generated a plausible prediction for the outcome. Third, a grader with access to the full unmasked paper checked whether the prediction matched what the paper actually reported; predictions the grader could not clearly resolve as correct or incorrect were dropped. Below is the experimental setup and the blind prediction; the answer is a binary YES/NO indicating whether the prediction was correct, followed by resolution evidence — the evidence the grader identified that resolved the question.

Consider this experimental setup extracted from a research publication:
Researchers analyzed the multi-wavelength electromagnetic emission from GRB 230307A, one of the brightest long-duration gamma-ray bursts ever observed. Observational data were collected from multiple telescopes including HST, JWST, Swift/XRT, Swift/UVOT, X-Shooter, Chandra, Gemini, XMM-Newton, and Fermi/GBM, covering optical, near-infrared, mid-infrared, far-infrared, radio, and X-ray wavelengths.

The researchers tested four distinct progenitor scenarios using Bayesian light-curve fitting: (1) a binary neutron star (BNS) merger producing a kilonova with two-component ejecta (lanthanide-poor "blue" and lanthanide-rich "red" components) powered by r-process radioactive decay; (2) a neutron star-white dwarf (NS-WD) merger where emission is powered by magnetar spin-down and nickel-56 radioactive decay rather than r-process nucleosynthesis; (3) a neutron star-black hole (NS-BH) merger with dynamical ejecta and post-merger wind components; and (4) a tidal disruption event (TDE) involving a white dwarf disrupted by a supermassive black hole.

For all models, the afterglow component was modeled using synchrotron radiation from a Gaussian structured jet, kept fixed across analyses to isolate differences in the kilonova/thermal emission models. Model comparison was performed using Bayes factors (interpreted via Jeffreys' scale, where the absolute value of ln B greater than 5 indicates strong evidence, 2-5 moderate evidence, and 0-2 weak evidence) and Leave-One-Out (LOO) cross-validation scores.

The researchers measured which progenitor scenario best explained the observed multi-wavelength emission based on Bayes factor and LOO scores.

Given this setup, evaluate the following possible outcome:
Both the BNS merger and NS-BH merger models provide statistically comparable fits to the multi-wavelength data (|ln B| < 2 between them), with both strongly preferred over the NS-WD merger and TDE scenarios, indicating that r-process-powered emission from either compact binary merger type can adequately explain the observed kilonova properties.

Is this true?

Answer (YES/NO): NO